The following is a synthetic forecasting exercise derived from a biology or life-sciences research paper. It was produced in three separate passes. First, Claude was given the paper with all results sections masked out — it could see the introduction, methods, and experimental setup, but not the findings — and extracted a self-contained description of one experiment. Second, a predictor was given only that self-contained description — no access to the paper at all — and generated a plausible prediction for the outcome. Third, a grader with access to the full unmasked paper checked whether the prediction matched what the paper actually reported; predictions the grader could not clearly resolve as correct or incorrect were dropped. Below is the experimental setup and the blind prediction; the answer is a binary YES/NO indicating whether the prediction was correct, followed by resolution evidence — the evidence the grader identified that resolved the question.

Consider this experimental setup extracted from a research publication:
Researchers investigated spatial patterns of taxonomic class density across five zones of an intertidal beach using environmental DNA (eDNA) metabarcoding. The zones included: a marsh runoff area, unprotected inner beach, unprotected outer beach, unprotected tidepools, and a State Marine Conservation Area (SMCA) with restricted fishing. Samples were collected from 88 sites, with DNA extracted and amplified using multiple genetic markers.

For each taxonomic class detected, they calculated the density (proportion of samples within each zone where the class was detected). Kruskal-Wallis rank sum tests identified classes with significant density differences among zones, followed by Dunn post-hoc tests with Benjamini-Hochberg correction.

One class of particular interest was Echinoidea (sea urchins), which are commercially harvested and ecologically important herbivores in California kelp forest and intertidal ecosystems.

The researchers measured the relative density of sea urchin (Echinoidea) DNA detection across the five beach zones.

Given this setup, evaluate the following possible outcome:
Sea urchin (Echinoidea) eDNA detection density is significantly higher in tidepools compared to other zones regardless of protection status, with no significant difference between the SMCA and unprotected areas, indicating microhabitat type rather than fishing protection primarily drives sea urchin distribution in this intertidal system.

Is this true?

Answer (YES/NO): NO